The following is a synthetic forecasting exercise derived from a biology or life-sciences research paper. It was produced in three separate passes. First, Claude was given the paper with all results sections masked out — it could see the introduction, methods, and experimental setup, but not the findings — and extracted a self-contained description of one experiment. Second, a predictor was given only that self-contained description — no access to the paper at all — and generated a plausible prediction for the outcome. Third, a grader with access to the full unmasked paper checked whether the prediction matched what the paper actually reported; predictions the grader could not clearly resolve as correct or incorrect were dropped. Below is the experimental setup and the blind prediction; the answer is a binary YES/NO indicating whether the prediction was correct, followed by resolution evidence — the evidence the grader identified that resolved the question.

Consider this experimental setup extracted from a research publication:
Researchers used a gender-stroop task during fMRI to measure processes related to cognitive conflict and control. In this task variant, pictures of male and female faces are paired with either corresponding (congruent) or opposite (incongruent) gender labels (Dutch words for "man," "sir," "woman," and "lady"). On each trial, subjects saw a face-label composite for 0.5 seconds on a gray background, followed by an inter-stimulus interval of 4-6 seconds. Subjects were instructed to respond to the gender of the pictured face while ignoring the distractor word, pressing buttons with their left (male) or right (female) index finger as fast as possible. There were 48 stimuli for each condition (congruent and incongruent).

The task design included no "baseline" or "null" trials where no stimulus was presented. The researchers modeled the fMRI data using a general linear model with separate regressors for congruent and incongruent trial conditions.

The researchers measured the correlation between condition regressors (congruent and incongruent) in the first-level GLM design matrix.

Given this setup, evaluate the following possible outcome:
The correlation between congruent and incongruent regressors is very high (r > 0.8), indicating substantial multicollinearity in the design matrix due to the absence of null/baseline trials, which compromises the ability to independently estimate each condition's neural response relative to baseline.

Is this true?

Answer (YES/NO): NO